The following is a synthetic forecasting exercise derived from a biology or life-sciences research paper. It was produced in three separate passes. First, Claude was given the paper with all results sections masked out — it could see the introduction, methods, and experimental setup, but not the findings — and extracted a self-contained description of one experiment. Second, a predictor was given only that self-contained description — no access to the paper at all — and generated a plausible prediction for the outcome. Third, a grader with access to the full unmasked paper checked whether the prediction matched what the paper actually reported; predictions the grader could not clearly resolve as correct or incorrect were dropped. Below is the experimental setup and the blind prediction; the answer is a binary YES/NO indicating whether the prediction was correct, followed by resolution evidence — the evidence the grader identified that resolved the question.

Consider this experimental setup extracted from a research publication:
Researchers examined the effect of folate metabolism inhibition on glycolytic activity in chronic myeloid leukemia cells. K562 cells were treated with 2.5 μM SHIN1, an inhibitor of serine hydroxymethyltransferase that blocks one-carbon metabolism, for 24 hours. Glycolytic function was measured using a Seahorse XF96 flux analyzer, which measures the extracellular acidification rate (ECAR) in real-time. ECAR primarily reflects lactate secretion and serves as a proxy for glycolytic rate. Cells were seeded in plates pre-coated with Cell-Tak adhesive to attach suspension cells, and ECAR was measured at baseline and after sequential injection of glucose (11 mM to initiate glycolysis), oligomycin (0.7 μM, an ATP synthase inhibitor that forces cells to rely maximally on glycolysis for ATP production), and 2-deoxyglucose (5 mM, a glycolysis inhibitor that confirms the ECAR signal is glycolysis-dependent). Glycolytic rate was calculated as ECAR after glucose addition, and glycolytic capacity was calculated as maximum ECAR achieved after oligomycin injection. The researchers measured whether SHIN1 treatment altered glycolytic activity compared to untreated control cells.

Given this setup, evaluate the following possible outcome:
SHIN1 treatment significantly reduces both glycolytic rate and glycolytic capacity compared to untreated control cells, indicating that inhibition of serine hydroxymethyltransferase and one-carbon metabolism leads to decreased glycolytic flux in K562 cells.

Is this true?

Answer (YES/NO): YES